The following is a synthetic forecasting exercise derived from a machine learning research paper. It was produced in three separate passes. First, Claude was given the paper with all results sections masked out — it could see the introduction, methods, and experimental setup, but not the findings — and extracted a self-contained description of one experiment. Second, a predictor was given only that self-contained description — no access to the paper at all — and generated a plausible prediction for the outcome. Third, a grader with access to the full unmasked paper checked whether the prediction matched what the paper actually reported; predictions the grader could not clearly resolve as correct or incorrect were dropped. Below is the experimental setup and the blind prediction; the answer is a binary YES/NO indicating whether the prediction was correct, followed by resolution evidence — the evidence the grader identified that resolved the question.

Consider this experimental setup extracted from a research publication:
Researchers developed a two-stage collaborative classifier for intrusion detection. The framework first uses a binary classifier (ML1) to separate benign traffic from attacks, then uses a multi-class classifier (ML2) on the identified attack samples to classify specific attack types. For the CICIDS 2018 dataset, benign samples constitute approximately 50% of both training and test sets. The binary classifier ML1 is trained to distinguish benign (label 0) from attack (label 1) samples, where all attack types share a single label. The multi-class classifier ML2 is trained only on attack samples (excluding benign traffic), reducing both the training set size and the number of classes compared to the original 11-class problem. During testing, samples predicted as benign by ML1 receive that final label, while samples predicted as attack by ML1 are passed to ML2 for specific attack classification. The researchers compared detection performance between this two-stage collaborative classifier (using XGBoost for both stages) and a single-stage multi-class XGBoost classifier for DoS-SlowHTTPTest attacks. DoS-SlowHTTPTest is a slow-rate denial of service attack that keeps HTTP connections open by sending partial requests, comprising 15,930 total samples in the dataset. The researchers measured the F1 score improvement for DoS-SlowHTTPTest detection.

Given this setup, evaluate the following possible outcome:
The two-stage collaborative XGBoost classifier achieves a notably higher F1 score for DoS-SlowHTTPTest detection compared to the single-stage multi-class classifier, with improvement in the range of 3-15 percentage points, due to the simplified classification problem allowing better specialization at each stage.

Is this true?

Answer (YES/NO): NO